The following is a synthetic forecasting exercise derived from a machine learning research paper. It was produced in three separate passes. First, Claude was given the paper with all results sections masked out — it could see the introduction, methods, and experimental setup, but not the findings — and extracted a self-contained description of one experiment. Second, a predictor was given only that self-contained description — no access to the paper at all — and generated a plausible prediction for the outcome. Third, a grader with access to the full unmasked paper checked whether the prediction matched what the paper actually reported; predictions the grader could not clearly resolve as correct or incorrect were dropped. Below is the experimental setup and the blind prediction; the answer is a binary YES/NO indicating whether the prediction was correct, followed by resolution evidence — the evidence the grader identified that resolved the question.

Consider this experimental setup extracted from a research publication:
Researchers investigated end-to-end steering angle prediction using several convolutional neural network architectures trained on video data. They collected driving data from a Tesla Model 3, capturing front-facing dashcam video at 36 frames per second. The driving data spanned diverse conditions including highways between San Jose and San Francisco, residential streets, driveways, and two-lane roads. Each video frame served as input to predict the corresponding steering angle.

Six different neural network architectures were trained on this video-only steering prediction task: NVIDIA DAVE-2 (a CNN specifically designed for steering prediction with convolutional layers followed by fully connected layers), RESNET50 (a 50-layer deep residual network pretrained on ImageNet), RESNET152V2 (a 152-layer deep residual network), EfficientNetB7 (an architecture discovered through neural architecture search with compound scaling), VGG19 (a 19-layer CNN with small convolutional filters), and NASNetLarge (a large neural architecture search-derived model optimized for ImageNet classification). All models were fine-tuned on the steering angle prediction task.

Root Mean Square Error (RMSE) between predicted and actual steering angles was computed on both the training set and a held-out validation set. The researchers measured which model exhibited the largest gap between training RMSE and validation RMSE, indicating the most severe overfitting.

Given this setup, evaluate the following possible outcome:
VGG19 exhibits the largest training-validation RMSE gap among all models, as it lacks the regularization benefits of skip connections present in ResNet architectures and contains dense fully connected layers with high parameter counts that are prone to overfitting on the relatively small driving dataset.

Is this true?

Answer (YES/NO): NO